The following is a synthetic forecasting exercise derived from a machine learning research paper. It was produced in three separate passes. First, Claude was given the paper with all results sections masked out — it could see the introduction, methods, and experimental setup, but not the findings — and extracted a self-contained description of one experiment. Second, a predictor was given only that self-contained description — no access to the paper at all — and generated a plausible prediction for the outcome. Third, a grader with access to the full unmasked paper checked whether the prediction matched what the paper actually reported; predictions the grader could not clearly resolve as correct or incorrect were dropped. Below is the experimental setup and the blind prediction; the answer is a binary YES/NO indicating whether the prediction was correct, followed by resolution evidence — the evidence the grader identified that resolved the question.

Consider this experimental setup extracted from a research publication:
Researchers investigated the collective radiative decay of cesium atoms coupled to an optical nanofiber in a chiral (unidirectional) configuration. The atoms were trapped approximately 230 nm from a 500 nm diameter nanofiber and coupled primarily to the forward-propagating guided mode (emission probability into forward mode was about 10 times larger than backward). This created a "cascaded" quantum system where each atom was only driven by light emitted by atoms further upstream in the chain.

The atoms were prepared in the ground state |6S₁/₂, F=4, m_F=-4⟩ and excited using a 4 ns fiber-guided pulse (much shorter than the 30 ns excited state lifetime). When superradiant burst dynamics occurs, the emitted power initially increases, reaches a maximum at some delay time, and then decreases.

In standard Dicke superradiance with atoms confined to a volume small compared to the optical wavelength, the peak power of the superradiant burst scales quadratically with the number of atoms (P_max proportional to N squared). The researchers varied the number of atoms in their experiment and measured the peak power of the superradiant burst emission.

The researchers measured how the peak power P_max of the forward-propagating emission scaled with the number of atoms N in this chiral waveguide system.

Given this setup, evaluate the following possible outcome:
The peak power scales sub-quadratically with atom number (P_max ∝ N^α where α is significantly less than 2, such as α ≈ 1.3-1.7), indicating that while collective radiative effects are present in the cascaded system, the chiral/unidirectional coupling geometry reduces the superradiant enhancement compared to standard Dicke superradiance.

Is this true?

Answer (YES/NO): NO